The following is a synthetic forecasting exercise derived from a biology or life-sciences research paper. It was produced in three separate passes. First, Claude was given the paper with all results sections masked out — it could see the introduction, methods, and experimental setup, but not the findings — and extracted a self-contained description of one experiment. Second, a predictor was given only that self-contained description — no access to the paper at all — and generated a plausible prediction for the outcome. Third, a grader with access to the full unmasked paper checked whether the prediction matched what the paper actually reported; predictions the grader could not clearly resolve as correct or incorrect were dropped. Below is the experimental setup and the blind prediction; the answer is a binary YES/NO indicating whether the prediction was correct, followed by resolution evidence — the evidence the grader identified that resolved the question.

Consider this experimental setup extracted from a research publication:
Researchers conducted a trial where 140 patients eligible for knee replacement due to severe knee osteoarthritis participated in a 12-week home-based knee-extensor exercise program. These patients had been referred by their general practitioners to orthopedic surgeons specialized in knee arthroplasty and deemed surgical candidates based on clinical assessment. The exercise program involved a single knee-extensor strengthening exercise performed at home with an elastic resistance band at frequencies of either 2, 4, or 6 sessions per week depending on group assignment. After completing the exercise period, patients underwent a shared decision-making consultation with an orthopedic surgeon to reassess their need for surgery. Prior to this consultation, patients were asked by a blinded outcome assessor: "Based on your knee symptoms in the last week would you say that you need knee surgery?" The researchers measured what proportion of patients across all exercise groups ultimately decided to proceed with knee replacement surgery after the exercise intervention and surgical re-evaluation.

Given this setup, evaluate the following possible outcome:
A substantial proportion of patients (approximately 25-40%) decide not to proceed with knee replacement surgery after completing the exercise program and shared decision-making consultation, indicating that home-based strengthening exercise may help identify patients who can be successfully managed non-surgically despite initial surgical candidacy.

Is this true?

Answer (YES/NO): NO